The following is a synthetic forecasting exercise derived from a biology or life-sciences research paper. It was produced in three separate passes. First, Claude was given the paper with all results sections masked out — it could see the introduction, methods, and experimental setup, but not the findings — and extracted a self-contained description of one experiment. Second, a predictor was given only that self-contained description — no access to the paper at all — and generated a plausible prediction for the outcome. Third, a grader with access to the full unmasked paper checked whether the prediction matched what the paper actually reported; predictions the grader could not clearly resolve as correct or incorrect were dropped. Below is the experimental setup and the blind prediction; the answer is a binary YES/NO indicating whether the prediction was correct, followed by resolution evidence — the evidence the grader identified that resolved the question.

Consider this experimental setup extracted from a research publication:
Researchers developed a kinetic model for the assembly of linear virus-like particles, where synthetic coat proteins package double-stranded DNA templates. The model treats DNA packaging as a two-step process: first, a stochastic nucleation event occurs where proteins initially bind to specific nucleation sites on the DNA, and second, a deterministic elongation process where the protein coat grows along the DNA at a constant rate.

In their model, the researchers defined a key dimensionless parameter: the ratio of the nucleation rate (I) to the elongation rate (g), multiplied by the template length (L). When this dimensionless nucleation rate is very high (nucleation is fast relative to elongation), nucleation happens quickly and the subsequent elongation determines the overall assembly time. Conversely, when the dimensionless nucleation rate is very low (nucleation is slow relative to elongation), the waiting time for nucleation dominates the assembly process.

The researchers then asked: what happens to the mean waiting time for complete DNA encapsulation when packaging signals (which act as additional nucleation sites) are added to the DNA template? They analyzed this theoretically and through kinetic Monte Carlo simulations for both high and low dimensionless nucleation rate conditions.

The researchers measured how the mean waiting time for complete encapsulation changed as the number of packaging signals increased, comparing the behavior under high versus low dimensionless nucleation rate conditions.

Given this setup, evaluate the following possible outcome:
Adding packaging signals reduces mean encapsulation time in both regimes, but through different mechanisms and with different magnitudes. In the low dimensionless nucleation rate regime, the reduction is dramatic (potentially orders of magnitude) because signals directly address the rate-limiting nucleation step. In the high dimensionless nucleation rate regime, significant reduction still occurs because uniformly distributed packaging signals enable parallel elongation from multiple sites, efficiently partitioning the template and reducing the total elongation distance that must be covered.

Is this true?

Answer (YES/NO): NO